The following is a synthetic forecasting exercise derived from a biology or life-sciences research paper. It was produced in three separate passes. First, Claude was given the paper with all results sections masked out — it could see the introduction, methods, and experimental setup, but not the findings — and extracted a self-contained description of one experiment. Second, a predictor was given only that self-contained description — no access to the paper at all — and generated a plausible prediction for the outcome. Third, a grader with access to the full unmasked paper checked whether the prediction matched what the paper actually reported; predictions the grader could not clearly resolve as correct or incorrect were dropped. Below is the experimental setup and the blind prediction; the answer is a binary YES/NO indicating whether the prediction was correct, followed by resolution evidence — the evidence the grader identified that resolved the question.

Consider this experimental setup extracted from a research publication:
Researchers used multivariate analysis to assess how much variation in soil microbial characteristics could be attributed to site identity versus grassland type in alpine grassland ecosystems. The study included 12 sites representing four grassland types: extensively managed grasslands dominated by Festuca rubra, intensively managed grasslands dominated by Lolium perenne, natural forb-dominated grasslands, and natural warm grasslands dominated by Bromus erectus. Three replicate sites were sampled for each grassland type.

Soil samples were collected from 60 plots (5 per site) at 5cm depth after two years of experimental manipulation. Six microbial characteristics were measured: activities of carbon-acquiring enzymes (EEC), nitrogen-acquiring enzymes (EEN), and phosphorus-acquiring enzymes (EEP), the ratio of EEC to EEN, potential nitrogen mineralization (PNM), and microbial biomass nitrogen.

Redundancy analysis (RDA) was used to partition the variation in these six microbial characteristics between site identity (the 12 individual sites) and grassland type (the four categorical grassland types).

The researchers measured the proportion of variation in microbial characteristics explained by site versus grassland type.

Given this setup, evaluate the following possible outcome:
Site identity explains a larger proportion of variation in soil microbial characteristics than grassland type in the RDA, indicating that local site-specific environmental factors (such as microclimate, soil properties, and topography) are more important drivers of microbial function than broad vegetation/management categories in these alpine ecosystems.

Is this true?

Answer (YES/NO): YES